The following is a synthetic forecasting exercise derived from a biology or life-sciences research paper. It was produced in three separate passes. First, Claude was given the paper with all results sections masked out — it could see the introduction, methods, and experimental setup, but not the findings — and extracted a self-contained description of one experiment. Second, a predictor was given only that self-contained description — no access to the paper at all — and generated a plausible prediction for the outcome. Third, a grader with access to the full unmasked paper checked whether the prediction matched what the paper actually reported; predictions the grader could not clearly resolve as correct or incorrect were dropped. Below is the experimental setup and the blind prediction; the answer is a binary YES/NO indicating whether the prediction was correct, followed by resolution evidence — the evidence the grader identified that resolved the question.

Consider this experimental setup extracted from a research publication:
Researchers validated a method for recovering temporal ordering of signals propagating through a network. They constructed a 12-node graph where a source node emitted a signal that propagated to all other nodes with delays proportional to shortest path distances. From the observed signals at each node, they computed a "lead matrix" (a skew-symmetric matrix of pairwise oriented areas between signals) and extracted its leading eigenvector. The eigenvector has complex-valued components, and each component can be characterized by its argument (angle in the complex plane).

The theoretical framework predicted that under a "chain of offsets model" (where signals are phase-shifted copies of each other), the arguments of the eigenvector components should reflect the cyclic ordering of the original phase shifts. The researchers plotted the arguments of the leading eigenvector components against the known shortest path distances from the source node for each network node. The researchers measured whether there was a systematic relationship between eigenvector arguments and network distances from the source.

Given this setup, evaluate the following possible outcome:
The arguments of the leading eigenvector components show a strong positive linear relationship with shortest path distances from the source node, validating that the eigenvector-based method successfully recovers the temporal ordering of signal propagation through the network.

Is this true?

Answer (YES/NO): YES